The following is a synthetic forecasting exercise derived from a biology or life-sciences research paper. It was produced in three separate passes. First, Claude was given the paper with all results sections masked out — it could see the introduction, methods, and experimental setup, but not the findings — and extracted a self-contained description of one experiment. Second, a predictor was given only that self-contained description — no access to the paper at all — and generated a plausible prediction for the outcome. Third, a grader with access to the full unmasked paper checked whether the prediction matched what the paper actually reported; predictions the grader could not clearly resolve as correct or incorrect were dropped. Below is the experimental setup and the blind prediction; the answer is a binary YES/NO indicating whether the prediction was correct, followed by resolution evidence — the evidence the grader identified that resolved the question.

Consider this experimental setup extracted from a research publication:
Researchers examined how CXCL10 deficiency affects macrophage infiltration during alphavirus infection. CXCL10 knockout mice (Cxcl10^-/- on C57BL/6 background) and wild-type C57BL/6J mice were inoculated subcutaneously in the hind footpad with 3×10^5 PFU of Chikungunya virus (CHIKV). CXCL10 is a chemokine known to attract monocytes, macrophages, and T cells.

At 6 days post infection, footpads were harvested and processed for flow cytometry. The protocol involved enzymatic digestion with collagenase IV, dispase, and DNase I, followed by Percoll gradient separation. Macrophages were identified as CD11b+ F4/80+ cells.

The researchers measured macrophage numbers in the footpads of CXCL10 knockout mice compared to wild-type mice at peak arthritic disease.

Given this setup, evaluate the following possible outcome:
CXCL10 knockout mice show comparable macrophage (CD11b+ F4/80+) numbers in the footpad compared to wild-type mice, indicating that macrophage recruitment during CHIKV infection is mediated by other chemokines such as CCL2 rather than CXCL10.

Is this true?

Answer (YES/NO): NO